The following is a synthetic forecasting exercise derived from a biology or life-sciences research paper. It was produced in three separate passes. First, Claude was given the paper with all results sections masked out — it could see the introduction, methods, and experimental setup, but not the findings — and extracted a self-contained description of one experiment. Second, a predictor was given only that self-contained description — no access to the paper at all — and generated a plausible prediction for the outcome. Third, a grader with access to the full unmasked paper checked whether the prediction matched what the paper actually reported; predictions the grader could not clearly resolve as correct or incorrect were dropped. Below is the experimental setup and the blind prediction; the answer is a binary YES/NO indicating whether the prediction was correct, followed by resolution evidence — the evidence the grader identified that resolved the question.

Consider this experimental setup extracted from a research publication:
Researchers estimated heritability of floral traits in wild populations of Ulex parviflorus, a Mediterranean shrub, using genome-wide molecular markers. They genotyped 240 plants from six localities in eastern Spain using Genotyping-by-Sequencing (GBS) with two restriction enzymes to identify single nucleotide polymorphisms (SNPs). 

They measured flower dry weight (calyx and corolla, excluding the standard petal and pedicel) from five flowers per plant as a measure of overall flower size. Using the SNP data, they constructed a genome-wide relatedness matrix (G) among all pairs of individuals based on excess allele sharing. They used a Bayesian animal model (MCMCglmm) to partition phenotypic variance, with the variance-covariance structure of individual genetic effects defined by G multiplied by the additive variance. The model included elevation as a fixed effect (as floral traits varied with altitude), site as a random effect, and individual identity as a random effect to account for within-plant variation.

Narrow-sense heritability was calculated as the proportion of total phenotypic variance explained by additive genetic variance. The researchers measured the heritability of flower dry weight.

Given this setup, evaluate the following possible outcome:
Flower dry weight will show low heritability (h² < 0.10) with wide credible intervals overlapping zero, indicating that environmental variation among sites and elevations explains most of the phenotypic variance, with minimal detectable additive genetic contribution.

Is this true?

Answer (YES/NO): NO